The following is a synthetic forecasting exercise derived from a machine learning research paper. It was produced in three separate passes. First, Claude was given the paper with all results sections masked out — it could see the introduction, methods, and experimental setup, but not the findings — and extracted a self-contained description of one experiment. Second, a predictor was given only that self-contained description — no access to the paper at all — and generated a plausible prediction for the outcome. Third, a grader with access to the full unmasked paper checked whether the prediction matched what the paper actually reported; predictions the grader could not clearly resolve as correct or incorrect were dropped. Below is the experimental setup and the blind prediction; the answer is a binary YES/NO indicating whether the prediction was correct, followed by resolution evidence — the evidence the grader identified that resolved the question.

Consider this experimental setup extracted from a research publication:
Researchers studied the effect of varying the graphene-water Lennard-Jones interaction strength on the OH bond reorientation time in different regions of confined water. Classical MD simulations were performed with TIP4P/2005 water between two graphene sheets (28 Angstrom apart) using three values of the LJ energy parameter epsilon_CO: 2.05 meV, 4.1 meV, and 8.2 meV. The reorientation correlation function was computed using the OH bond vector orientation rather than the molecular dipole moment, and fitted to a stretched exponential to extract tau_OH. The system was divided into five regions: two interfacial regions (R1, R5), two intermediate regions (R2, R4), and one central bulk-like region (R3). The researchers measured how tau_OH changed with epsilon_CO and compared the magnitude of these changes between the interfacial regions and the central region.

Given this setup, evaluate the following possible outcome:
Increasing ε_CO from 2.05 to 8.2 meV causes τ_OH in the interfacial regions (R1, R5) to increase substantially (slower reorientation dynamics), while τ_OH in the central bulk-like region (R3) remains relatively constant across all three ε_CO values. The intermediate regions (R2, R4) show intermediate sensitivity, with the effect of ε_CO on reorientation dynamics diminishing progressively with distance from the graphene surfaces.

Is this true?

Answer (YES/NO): NO